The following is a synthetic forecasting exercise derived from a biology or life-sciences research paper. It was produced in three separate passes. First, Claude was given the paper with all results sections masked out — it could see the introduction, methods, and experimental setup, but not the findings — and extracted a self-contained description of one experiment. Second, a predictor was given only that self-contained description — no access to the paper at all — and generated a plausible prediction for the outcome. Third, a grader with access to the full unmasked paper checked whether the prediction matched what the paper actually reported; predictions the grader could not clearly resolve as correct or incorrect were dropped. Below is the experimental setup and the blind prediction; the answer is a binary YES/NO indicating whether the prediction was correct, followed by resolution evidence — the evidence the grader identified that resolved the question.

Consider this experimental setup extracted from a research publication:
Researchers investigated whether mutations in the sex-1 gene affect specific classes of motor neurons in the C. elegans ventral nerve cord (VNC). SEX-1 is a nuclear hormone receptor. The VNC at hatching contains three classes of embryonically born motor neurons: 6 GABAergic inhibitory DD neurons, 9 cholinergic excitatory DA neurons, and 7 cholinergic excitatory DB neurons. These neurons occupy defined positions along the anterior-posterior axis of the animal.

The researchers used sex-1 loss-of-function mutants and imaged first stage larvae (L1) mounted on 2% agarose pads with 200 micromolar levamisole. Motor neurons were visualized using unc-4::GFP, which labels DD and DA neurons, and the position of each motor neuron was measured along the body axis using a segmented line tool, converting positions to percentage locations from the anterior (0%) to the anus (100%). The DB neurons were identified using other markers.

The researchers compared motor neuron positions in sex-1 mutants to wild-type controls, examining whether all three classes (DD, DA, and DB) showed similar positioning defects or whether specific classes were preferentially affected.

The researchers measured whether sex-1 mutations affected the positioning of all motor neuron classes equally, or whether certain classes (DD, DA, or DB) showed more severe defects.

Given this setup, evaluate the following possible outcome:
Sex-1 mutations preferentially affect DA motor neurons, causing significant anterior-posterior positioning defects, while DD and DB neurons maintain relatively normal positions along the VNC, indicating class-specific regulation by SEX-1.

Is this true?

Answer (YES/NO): NO